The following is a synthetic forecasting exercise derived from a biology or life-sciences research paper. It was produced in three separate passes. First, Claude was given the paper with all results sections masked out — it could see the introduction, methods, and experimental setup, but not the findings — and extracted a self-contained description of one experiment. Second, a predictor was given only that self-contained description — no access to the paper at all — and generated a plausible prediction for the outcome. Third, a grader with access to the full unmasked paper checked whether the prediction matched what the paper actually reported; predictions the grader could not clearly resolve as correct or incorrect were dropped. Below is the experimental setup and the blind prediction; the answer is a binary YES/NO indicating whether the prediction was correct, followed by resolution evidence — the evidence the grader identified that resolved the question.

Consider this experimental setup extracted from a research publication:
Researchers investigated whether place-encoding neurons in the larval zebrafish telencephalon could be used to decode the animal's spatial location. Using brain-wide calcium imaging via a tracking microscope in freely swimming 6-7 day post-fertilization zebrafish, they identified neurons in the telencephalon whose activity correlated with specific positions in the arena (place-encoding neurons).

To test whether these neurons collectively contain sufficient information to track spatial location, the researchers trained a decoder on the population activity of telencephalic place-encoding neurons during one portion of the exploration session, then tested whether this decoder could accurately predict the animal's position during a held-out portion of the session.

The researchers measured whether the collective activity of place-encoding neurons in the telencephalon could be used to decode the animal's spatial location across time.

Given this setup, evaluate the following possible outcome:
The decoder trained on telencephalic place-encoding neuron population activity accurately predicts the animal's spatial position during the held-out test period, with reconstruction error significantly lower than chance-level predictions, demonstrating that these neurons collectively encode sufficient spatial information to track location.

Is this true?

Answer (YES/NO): YES